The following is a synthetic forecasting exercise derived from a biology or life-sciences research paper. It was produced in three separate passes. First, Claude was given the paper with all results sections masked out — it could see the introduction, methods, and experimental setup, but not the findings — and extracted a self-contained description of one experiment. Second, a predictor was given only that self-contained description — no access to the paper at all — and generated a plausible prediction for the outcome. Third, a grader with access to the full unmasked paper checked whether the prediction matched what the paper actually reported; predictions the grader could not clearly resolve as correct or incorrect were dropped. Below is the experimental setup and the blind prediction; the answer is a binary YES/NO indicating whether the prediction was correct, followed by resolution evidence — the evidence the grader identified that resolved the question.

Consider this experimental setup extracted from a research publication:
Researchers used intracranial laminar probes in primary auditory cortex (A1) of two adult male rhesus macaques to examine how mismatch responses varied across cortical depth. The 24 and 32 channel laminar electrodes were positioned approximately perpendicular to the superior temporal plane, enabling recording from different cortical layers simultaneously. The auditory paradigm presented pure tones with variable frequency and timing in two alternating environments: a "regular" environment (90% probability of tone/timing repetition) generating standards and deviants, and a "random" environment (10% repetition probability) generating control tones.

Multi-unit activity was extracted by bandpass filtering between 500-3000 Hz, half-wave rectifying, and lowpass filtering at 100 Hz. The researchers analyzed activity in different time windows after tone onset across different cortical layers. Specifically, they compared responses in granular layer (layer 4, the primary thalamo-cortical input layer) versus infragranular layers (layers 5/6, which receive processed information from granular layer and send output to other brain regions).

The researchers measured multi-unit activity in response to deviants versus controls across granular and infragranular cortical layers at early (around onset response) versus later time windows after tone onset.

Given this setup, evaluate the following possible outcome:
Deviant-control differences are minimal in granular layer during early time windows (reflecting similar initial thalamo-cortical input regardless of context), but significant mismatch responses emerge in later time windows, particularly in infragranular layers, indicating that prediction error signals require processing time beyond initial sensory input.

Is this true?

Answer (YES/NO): NO